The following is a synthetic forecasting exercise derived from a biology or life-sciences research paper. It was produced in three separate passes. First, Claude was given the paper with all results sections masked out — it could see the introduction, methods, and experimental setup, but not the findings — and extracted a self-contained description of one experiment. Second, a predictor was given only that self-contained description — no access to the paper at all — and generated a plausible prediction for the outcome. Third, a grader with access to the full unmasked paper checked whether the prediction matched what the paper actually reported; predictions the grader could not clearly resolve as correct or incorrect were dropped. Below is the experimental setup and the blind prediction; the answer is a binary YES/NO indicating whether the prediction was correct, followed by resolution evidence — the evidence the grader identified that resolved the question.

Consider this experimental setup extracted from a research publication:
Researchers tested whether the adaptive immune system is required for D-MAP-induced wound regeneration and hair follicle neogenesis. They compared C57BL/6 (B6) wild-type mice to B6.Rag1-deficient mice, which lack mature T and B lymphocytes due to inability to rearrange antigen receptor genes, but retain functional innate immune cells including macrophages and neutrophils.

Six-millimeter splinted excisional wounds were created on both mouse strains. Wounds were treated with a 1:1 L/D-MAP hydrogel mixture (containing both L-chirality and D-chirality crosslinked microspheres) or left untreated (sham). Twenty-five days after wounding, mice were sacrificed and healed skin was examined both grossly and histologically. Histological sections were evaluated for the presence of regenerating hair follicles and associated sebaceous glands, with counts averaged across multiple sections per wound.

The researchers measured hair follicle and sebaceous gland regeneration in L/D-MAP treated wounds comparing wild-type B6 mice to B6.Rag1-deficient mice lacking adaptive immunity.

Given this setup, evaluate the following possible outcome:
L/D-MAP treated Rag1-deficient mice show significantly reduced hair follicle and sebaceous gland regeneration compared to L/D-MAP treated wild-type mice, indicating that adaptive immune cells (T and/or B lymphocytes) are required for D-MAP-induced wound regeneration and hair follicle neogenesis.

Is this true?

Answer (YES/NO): YES